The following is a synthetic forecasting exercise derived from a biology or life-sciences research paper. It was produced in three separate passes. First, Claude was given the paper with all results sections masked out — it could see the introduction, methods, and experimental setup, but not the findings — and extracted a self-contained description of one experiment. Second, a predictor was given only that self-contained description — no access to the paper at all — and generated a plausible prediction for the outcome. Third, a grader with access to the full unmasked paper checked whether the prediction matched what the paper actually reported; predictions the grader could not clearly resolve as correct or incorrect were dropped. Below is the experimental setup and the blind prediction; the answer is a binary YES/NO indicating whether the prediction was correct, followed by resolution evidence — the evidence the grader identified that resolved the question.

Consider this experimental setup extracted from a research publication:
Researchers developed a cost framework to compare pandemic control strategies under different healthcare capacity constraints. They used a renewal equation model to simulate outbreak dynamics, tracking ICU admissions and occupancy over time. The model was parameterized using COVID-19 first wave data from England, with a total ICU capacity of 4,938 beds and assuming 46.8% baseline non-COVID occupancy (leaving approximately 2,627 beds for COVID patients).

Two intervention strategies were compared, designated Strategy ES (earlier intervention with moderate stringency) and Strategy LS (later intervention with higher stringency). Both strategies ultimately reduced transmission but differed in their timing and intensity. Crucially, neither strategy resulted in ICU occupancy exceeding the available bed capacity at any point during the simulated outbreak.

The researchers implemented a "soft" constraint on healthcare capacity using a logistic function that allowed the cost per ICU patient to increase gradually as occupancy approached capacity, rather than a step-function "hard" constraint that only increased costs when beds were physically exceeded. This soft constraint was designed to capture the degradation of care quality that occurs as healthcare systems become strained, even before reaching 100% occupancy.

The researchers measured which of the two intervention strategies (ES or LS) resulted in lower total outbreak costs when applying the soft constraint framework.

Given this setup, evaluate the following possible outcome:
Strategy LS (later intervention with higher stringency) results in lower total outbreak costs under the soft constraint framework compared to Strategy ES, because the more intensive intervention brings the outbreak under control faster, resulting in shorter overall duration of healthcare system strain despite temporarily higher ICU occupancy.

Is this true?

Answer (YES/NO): NO